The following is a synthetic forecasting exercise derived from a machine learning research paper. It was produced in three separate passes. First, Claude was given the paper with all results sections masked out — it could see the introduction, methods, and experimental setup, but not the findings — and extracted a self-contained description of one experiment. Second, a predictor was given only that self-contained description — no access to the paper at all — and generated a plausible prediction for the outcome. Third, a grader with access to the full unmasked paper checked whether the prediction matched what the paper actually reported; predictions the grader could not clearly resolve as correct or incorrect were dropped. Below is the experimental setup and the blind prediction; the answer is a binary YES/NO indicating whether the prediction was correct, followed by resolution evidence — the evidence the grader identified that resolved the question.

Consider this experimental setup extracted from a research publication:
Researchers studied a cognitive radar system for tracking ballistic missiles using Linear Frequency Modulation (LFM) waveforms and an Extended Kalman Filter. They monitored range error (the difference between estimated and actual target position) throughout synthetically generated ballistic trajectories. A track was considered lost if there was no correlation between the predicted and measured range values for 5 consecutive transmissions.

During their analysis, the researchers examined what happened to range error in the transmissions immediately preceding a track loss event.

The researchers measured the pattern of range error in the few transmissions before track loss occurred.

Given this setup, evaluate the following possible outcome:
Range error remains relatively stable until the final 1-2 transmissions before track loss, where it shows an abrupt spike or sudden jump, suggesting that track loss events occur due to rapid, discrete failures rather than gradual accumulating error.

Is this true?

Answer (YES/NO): NO